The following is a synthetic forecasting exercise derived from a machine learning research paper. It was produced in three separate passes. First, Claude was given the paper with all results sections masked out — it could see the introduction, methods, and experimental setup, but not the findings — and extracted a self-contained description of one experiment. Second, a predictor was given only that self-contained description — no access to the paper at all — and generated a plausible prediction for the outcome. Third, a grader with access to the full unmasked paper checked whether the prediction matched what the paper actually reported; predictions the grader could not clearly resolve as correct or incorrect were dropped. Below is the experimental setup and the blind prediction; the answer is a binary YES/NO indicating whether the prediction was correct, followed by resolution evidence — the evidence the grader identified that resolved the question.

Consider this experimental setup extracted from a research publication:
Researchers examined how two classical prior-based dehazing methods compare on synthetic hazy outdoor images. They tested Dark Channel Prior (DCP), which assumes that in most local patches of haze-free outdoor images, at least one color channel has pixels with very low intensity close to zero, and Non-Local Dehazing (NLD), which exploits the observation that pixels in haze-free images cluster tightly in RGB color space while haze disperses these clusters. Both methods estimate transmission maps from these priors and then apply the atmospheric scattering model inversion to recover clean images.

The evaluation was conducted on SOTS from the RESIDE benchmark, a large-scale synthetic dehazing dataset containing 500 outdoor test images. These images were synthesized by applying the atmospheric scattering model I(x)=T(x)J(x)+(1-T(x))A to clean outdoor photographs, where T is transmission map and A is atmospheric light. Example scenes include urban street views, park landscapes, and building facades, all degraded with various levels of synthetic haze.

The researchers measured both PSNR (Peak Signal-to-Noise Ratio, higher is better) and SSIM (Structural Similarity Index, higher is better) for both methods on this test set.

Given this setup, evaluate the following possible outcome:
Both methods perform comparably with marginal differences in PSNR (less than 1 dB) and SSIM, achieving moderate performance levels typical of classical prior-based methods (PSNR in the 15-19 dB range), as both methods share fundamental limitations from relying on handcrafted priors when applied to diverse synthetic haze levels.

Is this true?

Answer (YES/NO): NO